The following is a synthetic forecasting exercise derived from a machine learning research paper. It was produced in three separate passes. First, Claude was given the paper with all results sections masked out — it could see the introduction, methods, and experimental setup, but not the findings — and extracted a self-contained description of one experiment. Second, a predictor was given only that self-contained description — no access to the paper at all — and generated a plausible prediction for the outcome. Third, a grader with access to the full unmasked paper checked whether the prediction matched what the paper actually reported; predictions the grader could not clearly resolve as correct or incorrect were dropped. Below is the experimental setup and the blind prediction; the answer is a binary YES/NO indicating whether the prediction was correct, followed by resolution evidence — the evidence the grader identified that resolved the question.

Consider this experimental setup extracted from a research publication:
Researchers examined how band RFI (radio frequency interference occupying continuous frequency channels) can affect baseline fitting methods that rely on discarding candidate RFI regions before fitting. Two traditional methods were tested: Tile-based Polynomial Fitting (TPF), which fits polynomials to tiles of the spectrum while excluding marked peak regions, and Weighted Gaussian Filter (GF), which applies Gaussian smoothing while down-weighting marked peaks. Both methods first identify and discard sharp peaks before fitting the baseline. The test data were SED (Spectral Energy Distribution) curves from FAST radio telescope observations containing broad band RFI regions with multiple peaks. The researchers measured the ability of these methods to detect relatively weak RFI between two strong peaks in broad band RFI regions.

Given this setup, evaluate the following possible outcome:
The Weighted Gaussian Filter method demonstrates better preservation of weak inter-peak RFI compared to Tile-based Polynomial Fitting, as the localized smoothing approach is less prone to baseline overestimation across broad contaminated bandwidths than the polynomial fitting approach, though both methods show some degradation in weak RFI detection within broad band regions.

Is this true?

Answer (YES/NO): NO